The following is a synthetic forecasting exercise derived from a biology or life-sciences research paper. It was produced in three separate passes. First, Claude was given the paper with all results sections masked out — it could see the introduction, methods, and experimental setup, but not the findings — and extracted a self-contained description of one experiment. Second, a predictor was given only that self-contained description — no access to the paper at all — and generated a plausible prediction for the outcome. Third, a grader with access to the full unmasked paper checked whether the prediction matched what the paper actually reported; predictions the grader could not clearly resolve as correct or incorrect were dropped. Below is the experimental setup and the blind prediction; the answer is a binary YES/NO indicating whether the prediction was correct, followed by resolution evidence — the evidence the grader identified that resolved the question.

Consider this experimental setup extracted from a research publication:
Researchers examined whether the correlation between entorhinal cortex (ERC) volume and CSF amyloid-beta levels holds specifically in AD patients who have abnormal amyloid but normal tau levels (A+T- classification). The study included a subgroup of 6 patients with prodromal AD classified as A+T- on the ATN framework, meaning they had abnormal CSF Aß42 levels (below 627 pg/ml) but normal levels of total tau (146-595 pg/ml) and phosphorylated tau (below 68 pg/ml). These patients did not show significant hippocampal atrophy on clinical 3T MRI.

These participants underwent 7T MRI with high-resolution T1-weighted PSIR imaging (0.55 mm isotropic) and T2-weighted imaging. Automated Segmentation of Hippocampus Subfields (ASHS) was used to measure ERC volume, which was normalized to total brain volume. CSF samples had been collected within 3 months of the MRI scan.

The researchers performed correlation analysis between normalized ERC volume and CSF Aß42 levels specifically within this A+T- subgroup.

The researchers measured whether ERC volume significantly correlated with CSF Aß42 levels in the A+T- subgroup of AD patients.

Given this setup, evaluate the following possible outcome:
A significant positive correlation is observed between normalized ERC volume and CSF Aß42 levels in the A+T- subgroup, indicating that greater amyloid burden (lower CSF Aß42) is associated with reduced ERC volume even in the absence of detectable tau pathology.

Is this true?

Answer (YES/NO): NO